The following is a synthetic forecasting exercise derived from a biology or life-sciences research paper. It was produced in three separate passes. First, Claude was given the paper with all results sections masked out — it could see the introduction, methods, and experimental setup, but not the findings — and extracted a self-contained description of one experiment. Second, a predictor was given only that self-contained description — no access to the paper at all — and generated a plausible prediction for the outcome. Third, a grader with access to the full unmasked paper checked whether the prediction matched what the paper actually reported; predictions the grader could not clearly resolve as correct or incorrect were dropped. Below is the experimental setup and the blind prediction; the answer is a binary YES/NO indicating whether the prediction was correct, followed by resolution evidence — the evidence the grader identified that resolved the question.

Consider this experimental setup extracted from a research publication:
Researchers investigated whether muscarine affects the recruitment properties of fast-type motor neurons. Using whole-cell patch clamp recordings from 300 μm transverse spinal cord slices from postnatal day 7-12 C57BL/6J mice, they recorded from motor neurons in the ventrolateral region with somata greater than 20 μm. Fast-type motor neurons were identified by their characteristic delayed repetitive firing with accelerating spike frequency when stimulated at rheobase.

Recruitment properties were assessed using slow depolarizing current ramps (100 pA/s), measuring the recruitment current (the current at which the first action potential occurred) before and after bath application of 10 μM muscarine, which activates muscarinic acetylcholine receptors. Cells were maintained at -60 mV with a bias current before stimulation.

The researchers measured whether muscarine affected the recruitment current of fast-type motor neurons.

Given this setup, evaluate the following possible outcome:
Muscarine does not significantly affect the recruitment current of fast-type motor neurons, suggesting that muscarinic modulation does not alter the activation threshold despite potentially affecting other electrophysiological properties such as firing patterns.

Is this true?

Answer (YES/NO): YES